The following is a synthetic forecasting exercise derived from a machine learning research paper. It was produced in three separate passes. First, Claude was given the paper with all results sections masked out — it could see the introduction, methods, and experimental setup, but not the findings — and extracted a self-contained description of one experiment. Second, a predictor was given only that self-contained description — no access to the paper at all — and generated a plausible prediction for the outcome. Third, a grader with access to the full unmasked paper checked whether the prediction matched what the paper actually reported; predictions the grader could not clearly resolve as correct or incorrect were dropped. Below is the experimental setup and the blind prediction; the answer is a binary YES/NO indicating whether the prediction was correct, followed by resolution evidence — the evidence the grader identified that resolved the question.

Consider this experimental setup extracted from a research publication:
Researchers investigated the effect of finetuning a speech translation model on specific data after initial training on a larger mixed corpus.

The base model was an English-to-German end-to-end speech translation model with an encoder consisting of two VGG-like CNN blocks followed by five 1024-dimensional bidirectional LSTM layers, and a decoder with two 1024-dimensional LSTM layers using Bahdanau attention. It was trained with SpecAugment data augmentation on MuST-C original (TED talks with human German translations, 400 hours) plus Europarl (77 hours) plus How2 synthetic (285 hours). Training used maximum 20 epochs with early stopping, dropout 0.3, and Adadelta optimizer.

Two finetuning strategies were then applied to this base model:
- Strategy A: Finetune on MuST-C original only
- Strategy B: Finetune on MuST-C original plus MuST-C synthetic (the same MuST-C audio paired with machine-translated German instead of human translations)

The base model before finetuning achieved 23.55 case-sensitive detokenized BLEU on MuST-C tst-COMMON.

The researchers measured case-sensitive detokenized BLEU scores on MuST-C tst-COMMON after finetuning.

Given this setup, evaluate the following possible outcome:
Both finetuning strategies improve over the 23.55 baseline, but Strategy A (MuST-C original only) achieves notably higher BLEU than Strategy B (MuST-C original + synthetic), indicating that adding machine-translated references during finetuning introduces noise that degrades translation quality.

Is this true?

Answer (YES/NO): NO